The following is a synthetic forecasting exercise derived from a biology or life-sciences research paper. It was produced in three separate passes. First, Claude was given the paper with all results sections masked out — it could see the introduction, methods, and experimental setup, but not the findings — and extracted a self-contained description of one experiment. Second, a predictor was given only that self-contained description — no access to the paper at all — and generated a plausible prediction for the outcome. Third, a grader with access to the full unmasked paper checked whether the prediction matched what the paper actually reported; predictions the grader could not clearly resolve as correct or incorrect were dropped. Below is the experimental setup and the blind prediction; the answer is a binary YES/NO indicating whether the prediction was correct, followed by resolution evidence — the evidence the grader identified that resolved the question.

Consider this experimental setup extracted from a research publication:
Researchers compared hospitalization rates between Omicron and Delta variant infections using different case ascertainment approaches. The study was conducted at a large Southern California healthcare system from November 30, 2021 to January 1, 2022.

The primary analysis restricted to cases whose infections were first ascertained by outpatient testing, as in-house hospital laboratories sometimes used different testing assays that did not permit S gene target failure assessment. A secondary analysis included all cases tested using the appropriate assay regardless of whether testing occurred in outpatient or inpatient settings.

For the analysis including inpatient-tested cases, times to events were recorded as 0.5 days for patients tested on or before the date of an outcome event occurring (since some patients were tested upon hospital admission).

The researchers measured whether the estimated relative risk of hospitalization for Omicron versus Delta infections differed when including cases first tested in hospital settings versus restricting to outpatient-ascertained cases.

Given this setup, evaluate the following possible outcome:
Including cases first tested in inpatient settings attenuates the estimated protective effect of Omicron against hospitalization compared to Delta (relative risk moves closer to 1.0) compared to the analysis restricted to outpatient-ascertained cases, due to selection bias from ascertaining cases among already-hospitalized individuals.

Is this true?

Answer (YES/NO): YES